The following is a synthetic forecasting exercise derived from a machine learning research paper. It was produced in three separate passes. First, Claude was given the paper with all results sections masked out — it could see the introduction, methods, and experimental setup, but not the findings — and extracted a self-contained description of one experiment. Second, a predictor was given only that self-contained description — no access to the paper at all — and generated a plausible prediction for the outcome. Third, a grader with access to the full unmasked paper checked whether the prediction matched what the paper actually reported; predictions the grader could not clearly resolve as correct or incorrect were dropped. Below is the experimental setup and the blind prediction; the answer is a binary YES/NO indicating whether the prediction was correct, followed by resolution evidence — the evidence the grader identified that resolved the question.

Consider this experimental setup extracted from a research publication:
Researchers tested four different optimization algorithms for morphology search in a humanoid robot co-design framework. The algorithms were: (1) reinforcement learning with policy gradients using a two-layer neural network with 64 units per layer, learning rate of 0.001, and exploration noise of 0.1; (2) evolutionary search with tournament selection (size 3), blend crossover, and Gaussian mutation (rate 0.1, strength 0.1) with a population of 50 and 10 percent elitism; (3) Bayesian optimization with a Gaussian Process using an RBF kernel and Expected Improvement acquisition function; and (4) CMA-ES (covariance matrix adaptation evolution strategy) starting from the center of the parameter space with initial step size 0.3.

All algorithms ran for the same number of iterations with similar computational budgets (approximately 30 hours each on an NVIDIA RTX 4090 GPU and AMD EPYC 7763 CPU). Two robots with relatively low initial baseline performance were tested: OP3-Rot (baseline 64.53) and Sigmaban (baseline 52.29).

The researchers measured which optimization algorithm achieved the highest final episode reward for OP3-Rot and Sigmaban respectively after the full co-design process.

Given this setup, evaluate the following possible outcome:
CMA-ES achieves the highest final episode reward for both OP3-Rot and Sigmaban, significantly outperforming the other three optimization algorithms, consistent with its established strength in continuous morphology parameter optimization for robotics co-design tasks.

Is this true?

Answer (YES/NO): NO